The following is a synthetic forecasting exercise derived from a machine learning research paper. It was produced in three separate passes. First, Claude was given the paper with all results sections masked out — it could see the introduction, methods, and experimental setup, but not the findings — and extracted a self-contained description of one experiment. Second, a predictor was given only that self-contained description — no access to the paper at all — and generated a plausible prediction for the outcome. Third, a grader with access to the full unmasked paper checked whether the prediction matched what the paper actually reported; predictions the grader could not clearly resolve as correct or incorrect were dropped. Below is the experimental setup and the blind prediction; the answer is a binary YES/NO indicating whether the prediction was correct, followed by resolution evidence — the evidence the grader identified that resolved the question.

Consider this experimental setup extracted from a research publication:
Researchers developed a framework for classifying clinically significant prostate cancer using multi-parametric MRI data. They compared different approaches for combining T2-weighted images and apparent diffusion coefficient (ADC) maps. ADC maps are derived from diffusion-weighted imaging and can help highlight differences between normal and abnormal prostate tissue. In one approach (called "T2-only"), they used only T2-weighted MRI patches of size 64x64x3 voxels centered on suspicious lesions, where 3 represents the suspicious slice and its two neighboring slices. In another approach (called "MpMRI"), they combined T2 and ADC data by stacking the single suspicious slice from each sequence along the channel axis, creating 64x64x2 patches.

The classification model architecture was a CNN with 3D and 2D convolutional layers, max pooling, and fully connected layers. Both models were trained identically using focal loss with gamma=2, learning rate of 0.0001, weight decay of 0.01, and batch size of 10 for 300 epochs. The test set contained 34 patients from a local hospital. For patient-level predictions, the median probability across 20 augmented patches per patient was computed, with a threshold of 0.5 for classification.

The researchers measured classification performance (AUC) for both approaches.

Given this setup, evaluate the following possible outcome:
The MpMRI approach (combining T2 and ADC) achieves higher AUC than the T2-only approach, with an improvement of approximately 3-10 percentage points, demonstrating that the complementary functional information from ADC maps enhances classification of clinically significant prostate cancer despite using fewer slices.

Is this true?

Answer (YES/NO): YES